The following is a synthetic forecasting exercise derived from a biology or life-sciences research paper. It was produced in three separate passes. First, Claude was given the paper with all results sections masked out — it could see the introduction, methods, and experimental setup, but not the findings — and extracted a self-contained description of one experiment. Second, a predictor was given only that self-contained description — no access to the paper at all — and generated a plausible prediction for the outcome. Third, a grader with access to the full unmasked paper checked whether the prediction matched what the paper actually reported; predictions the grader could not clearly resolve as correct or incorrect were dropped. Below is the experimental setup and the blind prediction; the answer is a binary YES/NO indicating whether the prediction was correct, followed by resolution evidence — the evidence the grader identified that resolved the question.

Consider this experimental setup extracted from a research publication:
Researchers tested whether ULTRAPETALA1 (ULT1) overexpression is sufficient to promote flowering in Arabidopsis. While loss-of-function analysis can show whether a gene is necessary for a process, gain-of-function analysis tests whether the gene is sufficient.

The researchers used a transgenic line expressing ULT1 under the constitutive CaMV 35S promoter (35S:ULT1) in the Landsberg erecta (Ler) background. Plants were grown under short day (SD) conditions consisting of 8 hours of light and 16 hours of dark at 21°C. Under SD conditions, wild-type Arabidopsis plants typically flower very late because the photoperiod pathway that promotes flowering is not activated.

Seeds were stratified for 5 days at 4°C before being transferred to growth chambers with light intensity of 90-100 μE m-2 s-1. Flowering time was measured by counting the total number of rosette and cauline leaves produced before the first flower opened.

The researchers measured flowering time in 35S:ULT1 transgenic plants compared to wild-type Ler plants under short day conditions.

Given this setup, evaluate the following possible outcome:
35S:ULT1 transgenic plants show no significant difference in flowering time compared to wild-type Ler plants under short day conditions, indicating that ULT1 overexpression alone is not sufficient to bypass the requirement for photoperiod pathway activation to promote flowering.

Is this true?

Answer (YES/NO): NO